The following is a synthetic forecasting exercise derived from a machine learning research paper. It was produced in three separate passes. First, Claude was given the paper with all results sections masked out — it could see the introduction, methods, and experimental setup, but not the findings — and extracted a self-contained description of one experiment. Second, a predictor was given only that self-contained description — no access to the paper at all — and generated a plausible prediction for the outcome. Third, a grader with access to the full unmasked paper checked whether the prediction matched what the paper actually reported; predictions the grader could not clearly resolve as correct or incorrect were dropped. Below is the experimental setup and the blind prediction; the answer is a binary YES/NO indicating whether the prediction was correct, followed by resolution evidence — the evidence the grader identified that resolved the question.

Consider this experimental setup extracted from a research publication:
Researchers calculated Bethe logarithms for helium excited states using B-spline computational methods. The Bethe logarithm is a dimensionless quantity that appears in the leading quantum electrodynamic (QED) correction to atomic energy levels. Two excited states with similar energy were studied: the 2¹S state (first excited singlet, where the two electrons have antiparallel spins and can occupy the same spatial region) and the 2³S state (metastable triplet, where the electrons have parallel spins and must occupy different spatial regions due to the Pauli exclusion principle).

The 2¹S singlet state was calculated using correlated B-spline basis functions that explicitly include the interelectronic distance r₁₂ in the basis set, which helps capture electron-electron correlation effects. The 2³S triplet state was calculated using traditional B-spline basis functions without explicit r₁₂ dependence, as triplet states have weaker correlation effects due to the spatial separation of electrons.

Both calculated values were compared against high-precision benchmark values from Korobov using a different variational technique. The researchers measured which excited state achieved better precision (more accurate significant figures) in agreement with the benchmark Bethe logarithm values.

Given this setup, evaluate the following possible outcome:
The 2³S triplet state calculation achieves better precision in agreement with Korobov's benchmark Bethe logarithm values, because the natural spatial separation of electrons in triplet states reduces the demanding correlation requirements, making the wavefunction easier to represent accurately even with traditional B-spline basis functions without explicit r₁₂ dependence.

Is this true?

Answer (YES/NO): NO